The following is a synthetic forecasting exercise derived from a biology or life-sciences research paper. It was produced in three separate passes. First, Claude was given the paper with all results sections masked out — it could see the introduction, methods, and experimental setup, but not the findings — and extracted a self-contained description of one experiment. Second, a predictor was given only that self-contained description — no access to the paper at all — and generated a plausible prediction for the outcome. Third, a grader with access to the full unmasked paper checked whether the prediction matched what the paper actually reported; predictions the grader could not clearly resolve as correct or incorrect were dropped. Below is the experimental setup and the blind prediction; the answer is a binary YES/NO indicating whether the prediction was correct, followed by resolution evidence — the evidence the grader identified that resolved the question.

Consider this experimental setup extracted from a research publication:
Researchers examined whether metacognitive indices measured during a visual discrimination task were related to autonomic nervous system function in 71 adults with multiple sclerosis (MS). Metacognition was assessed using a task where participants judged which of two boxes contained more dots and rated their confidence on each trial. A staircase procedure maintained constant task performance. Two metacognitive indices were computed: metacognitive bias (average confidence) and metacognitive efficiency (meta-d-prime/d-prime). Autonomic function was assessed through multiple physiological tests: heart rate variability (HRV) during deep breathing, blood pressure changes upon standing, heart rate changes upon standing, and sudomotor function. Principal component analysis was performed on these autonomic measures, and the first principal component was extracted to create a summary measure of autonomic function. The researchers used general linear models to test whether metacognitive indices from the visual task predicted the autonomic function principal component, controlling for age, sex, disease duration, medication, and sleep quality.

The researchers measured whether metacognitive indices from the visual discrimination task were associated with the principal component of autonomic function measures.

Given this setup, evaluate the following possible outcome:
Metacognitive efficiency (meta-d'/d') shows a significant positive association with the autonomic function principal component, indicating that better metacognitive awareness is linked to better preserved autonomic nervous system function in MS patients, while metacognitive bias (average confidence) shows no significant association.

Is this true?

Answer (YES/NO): NO